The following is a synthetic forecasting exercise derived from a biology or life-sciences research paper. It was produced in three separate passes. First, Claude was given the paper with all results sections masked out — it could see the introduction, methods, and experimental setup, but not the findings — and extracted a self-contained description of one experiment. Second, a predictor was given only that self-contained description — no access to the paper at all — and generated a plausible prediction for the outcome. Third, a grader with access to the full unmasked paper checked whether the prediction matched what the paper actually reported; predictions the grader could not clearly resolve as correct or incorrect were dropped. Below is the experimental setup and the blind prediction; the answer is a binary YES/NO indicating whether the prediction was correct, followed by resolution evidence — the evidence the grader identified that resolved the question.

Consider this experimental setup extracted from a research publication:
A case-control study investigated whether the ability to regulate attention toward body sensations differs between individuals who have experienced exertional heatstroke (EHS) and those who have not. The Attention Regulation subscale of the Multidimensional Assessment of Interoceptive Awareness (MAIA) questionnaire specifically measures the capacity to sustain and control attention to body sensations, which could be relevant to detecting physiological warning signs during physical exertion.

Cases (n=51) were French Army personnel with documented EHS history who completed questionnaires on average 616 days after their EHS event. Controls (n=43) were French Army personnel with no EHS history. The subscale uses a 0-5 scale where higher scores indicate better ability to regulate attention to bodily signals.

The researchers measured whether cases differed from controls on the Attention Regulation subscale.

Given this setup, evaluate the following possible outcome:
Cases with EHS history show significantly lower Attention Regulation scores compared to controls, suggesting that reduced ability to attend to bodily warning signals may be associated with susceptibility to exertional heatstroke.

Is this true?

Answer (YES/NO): YES